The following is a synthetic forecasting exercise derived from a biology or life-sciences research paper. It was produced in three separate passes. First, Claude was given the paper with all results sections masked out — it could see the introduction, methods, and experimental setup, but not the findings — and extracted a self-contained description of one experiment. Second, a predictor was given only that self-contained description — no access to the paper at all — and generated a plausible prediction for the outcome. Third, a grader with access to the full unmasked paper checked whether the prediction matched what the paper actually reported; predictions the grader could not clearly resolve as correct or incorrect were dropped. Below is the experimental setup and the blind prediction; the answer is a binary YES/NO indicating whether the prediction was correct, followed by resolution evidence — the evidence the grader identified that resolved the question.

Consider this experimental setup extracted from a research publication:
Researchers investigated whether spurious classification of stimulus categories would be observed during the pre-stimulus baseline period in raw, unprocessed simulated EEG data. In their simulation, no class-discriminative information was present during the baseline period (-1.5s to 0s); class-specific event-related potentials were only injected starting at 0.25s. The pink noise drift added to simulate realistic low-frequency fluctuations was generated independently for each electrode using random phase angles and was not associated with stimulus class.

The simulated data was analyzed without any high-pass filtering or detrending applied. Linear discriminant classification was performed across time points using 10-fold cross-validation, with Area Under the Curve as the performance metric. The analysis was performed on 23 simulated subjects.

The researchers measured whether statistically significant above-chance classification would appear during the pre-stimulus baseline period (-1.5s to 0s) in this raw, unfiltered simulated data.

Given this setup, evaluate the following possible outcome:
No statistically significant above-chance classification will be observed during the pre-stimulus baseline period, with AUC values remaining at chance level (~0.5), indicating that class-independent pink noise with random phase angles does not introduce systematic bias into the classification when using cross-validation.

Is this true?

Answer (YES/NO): YES